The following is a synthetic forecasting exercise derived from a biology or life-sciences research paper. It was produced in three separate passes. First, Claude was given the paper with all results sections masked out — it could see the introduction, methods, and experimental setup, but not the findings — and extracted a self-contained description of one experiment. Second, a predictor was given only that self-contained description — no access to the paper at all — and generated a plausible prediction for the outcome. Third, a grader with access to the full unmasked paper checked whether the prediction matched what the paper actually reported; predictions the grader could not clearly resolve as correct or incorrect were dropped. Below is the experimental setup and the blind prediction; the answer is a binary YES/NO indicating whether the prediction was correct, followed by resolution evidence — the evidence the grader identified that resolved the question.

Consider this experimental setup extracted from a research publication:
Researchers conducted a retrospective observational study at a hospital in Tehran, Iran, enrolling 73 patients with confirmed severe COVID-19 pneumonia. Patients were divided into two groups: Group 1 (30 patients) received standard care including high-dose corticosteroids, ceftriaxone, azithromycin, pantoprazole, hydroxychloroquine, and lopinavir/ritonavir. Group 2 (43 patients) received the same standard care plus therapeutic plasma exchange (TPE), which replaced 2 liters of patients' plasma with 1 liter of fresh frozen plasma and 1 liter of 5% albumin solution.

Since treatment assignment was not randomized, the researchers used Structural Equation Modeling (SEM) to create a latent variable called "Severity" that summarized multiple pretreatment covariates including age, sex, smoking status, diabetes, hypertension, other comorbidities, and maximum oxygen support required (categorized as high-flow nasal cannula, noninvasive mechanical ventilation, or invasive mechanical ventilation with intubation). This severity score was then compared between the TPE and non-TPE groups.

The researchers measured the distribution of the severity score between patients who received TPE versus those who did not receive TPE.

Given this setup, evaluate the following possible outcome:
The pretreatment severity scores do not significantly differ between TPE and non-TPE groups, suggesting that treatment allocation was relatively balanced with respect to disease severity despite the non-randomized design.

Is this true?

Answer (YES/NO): NO